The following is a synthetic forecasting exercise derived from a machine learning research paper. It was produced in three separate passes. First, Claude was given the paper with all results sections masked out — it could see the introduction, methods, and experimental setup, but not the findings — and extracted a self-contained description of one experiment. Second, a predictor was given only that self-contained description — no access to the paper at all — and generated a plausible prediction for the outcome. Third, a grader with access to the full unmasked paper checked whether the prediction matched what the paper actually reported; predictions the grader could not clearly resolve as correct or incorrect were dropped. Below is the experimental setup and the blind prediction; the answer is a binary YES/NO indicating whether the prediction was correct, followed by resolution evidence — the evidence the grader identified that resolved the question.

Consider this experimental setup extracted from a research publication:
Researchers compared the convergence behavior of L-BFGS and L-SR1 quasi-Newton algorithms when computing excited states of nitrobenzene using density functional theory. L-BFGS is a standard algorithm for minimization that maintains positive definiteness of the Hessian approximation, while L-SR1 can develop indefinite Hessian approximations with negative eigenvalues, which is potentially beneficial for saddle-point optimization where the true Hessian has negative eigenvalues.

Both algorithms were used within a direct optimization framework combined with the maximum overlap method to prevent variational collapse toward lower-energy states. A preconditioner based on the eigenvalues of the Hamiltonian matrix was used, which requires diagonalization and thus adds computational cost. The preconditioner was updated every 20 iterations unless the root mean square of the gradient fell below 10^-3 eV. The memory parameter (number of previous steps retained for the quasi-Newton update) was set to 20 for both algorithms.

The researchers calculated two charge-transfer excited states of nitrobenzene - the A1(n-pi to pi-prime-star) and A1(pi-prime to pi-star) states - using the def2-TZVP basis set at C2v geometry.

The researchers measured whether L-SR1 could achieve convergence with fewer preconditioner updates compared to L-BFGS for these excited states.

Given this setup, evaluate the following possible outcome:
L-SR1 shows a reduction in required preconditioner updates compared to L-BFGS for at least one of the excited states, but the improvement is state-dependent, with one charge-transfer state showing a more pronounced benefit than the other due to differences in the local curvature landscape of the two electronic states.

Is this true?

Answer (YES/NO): NO